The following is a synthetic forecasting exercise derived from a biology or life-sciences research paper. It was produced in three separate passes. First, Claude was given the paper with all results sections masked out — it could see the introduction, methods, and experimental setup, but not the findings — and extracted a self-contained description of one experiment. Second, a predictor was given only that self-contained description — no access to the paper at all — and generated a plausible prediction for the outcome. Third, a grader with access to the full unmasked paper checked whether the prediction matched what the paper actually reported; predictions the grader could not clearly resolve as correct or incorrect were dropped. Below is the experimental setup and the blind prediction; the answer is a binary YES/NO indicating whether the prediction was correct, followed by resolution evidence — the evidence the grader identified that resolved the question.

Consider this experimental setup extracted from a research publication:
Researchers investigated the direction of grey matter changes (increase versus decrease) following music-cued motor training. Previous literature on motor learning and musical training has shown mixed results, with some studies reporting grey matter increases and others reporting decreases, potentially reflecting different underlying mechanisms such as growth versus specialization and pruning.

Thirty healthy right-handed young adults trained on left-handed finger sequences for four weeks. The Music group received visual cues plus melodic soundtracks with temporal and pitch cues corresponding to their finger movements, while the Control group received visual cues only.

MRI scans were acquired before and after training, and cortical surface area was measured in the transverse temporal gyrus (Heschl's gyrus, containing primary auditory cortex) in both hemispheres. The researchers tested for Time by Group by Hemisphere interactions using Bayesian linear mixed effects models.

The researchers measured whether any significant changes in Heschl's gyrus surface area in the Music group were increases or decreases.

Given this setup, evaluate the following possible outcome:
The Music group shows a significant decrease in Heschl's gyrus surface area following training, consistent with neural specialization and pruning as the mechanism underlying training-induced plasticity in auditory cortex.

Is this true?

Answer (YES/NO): NO